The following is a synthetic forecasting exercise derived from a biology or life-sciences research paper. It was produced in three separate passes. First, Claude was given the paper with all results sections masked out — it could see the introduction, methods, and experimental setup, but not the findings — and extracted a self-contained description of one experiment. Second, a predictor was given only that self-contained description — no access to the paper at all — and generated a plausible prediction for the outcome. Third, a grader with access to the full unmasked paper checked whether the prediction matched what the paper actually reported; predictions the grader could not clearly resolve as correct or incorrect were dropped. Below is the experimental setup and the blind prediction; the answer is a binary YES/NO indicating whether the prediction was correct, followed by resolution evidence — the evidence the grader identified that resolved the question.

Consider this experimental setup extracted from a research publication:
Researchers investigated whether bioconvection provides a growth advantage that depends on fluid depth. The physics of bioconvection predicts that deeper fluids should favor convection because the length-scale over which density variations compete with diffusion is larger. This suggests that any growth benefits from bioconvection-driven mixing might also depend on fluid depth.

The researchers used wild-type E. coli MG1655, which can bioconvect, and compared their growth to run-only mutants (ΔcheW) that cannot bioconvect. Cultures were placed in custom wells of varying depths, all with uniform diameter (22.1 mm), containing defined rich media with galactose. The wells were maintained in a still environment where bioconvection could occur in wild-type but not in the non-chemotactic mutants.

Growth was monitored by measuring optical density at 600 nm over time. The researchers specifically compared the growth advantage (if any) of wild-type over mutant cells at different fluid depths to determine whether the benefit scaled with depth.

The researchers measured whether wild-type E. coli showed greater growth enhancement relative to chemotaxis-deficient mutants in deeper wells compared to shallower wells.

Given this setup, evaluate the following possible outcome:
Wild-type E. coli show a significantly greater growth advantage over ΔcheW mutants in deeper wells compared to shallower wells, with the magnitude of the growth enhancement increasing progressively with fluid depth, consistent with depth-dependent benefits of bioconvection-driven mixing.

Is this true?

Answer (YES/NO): NO